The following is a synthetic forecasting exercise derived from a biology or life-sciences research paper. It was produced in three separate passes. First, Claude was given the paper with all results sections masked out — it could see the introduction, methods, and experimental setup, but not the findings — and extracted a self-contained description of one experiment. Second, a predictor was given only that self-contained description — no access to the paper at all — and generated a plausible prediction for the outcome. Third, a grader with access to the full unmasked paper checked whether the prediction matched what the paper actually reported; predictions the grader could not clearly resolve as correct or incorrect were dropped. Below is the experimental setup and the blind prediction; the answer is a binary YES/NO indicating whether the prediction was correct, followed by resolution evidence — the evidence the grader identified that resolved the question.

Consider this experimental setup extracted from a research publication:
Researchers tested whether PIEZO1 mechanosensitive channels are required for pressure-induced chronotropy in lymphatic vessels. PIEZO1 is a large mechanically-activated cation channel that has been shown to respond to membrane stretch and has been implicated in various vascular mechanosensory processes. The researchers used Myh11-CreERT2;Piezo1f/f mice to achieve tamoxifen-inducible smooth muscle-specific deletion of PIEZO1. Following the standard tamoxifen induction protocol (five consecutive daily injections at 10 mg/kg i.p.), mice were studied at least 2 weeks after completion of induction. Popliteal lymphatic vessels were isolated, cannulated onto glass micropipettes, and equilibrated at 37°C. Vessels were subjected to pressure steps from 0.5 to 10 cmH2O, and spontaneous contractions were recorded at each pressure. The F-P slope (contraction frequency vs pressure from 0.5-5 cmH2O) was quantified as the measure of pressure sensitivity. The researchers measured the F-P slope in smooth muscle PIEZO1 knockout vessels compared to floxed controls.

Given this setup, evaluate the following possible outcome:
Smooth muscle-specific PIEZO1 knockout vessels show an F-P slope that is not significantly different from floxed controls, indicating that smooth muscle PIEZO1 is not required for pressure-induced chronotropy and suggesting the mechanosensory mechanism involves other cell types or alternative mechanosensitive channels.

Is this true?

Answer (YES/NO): YES